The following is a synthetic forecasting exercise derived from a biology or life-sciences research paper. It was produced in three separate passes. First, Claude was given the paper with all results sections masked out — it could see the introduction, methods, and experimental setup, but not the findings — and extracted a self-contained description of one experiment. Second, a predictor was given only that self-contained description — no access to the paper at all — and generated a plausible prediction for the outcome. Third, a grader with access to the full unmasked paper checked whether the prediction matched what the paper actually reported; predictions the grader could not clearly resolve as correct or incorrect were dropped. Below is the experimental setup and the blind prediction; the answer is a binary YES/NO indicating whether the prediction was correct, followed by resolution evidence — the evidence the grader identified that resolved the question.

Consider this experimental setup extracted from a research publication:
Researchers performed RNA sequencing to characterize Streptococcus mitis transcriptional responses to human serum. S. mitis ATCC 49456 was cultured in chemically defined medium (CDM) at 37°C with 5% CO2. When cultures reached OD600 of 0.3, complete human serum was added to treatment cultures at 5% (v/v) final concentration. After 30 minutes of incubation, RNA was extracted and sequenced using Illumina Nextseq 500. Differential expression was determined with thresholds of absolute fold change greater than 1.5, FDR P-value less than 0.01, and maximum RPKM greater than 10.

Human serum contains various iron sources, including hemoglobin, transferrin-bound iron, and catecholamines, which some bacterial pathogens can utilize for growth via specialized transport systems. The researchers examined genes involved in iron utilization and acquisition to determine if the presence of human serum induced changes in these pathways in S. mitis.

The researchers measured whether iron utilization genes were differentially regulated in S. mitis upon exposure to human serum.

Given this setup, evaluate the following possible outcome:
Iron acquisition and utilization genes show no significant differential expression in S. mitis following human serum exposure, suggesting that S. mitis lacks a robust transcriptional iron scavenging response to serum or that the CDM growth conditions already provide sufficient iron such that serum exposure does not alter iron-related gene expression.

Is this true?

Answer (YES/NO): YES